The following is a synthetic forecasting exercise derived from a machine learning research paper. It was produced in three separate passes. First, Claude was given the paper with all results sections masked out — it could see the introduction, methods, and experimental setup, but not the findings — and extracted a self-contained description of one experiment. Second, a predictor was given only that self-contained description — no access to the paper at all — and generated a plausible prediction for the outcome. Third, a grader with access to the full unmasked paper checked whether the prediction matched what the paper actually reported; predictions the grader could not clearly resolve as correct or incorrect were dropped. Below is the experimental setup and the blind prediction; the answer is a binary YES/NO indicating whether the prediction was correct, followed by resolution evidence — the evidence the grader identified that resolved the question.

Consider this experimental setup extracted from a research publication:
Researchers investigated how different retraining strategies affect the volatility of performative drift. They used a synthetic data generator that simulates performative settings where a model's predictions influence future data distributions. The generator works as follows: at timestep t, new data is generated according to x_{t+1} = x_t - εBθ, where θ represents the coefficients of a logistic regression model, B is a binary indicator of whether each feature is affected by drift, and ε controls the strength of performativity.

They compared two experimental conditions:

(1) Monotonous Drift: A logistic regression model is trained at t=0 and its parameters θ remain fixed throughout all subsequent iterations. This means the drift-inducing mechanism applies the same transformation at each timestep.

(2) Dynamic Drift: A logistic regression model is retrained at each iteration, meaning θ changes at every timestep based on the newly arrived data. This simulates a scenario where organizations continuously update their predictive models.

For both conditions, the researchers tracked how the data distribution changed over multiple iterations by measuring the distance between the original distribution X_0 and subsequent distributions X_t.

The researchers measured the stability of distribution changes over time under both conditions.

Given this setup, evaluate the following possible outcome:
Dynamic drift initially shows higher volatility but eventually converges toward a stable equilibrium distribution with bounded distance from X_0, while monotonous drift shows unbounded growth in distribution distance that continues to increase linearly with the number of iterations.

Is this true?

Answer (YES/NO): NO